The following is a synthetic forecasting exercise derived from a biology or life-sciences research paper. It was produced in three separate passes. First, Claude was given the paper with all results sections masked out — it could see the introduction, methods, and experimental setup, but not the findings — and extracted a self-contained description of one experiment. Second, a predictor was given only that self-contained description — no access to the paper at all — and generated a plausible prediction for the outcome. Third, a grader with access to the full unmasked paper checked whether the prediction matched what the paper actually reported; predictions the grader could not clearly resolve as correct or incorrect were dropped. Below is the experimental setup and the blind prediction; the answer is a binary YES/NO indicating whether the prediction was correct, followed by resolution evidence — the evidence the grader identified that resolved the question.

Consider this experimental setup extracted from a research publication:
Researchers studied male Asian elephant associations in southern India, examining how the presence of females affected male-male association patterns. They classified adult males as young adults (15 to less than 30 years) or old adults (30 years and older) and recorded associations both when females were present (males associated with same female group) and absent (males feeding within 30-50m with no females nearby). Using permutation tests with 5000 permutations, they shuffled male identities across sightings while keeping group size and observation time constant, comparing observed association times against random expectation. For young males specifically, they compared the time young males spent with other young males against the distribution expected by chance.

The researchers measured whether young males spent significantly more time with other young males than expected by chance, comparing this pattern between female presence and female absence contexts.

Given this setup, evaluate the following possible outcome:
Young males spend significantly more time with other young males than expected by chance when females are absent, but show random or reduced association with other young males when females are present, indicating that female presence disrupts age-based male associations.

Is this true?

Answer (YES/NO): NO